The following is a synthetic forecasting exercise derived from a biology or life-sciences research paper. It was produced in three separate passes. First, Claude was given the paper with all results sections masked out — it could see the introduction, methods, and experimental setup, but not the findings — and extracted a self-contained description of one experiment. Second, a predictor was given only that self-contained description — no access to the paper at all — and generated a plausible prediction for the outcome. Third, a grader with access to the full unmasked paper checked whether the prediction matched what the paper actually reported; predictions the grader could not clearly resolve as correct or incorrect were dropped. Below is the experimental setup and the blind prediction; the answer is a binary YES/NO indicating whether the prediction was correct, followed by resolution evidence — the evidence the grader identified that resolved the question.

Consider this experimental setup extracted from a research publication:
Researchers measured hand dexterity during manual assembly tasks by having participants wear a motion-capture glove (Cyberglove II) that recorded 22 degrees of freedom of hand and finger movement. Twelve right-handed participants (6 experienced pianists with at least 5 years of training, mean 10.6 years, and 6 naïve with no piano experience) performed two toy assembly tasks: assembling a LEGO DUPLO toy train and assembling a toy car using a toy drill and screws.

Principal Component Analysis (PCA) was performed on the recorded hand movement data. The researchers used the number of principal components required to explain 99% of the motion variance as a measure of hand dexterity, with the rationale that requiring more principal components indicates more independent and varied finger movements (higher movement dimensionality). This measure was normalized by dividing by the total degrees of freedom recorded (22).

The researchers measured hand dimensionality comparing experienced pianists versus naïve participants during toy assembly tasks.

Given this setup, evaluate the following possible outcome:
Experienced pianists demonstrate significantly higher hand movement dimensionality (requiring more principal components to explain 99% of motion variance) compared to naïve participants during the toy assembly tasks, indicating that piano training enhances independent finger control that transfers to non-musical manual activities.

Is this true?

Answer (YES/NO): YES